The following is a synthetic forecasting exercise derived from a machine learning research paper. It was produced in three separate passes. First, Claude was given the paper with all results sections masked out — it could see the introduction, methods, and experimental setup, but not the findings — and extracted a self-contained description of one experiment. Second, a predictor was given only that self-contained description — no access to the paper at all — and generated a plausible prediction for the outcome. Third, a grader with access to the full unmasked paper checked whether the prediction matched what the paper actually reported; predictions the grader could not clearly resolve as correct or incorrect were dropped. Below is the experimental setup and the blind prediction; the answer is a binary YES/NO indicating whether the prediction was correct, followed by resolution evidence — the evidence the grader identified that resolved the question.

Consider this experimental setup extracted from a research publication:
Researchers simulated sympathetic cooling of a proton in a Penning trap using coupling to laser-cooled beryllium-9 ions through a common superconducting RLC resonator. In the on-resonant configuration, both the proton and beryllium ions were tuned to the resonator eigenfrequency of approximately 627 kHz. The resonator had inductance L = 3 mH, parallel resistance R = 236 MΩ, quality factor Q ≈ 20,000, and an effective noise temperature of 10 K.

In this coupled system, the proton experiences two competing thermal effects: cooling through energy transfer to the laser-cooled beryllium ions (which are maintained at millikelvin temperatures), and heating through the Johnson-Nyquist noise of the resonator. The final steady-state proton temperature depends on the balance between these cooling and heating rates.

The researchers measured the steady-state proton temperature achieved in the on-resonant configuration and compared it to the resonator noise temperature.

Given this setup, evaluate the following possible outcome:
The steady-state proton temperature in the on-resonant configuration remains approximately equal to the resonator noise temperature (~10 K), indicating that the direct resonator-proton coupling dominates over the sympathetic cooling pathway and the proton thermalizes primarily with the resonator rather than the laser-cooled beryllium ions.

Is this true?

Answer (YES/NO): NO